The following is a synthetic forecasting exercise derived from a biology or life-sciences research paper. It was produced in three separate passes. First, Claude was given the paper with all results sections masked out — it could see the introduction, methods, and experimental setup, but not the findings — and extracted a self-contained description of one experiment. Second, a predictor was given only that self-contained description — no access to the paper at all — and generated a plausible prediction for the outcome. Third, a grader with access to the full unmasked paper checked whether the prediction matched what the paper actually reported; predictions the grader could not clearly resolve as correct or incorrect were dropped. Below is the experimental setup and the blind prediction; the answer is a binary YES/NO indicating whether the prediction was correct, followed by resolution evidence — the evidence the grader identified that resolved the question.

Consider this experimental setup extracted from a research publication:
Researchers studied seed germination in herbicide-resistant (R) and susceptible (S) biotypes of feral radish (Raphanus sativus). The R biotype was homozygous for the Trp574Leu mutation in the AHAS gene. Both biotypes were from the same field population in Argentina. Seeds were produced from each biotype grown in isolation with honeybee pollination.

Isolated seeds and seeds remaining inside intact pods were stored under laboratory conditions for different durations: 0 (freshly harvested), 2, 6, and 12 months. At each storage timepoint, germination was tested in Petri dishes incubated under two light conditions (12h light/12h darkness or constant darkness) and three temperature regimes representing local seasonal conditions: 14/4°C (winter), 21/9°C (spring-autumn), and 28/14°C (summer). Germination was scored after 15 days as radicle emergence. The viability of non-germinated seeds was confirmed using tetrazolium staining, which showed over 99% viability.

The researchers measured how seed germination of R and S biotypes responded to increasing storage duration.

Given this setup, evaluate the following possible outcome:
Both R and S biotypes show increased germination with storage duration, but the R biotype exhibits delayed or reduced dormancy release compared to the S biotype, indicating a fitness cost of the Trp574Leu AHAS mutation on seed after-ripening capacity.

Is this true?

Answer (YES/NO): NO